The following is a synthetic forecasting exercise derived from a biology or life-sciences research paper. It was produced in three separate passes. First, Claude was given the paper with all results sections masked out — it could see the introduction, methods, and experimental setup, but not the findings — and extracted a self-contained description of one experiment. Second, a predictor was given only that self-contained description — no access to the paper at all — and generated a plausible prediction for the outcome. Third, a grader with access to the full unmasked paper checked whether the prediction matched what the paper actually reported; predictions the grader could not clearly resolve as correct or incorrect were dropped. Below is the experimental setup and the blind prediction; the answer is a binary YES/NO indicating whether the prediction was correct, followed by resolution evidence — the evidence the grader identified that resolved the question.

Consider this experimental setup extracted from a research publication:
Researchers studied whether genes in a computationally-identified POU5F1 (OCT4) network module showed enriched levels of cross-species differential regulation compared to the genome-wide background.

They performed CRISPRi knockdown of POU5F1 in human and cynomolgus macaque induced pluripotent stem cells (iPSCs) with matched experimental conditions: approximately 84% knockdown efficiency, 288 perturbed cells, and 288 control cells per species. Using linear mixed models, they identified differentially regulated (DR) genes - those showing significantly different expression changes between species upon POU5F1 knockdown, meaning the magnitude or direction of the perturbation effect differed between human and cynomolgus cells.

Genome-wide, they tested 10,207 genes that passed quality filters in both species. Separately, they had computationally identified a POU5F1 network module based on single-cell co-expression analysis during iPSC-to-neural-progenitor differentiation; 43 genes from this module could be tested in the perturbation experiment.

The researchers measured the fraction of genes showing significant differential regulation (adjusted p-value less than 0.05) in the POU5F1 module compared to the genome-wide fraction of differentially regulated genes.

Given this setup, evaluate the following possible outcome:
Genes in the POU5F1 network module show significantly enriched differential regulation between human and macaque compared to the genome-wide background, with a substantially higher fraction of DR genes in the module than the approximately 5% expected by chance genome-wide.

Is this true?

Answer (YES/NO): YES